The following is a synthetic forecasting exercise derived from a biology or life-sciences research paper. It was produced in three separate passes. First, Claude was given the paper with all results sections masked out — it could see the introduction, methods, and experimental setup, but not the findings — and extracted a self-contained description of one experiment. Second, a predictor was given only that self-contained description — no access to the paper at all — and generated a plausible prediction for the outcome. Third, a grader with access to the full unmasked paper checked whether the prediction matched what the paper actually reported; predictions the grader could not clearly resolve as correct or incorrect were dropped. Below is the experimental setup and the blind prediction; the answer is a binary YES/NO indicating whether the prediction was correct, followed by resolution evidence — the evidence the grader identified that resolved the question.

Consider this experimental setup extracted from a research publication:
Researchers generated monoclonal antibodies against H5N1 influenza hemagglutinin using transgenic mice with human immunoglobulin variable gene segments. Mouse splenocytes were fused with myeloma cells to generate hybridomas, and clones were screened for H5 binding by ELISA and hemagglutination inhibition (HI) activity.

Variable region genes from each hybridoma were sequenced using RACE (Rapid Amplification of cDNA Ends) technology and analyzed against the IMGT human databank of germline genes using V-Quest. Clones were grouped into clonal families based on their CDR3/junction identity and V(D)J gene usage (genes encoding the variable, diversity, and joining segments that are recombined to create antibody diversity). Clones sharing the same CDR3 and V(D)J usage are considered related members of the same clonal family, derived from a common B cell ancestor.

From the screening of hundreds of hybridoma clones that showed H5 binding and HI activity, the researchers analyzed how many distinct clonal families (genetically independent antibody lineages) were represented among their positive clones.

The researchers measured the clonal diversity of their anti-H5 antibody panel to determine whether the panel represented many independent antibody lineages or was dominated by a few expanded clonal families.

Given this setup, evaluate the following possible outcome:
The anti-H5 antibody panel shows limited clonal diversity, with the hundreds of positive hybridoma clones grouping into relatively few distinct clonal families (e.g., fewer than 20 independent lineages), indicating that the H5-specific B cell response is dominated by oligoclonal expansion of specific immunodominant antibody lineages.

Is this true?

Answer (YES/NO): YES